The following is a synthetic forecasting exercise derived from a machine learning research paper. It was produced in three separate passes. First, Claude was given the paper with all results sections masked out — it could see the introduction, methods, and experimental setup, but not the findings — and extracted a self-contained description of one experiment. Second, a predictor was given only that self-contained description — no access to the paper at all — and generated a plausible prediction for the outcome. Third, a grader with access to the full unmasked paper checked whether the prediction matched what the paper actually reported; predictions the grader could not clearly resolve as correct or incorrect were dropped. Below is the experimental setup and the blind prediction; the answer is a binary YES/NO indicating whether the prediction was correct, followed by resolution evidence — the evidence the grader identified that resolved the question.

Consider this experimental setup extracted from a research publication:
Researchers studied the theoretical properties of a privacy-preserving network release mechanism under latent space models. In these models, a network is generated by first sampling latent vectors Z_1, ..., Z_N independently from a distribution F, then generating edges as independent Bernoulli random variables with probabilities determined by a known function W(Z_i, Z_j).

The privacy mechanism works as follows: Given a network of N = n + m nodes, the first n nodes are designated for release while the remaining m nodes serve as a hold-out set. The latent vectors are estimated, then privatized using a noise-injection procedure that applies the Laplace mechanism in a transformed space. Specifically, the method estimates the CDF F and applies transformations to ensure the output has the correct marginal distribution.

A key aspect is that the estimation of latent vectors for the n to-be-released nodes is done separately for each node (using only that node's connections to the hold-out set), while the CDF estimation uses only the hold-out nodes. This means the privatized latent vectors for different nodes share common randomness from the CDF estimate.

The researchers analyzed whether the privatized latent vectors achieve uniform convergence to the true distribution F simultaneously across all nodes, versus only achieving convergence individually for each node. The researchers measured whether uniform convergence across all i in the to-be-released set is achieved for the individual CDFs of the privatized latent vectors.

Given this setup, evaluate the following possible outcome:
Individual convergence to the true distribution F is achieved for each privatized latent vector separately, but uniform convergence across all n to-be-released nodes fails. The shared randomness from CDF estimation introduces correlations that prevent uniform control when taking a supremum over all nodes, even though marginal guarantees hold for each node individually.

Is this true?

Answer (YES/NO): YES